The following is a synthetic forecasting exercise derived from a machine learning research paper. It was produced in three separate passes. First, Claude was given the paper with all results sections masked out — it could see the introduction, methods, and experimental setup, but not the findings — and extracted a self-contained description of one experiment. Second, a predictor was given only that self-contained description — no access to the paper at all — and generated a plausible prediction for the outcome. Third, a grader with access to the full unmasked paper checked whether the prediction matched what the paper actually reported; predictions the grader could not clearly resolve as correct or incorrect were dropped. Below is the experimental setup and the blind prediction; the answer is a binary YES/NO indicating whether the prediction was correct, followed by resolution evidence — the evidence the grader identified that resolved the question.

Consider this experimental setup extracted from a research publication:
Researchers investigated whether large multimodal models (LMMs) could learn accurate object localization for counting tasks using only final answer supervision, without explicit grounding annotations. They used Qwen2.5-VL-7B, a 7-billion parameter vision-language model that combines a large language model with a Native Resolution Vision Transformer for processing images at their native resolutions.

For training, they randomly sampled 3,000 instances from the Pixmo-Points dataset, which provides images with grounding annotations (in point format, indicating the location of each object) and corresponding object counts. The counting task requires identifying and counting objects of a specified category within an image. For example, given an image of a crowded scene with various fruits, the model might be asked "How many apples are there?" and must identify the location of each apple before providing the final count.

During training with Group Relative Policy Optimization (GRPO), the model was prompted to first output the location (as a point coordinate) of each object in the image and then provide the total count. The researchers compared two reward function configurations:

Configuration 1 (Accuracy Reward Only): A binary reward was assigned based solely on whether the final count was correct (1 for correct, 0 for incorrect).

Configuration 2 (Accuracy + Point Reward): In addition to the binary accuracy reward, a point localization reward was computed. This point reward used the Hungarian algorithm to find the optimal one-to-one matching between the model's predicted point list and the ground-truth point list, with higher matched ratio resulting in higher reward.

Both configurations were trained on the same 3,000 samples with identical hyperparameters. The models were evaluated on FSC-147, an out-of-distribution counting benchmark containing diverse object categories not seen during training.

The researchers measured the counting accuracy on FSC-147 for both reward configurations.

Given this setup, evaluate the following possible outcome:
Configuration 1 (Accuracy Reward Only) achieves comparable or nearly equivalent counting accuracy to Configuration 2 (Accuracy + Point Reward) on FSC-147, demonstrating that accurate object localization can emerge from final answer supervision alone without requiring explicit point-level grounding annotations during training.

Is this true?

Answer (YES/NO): YES